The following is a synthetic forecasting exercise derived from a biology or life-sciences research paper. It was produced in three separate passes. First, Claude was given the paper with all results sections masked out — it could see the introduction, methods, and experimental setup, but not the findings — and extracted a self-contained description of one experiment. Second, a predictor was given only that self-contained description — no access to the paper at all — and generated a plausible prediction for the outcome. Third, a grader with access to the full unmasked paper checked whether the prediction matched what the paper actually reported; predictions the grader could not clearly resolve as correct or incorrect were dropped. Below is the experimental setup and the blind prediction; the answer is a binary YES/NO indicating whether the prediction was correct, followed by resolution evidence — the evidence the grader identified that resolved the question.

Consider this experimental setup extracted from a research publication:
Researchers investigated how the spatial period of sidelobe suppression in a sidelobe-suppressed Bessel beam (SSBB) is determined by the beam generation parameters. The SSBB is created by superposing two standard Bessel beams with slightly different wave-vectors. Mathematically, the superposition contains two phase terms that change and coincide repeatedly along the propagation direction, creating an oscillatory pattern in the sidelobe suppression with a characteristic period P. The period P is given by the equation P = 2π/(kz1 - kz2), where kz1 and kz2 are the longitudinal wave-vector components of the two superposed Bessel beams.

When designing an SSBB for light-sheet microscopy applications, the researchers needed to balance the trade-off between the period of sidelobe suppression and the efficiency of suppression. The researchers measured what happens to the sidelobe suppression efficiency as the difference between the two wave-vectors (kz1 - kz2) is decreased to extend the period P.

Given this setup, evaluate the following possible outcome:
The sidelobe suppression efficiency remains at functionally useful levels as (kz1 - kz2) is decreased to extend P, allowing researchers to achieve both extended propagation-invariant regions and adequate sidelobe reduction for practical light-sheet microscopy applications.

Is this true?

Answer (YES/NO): NO